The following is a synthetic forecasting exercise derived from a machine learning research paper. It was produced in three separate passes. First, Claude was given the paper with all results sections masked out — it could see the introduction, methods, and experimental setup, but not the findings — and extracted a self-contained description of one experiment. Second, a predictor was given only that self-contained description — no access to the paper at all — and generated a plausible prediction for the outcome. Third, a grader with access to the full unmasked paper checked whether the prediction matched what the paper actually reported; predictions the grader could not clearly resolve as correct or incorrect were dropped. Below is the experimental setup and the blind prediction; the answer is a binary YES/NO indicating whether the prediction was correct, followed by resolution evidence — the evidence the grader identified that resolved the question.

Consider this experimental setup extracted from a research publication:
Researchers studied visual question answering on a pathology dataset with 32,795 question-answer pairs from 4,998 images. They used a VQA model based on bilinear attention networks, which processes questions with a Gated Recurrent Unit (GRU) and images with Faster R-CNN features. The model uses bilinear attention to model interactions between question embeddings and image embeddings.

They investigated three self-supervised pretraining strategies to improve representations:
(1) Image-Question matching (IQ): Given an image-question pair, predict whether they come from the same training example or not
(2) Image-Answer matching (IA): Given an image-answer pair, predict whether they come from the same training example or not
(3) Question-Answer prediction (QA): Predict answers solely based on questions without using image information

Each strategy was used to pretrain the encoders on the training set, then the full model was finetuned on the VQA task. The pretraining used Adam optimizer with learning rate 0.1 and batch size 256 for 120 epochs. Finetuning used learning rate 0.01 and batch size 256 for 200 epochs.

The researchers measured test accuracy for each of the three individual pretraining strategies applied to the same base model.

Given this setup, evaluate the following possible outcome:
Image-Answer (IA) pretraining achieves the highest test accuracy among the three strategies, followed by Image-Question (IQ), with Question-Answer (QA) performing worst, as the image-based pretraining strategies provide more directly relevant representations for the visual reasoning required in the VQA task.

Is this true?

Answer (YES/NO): NO